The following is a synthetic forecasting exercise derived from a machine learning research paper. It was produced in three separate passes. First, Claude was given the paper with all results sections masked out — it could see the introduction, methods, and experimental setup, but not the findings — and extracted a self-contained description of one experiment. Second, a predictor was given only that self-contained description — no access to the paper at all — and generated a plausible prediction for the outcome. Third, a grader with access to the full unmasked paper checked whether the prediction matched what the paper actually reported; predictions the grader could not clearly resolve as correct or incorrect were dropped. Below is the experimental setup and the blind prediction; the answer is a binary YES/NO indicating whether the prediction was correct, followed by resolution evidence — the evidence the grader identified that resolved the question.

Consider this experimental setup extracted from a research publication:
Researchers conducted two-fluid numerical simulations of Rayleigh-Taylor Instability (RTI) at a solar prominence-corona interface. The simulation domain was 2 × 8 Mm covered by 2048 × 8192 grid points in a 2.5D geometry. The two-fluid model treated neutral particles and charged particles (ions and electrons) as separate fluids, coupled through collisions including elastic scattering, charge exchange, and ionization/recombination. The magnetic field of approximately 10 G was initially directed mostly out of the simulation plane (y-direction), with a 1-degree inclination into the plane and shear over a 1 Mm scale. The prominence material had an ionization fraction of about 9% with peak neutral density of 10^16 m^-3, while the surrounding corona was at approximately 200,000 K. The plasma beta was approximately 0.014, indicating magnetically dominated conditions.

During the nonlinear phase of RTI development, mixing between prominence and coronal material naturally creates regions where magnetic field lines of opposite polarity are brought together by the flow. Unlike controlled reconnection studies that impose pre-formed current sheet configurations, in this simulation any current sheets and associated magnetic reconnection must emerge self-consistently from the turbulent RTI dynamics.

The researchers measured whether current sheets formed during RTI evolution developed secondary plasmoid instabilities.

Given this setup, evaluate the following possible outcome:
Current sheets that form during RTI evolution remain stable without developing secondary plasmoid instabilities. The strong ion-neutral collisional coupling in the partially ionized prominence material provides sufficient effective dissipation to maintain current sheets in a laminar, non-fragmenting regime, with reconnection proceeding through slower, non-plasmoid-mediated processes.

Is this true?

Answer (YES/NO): NO